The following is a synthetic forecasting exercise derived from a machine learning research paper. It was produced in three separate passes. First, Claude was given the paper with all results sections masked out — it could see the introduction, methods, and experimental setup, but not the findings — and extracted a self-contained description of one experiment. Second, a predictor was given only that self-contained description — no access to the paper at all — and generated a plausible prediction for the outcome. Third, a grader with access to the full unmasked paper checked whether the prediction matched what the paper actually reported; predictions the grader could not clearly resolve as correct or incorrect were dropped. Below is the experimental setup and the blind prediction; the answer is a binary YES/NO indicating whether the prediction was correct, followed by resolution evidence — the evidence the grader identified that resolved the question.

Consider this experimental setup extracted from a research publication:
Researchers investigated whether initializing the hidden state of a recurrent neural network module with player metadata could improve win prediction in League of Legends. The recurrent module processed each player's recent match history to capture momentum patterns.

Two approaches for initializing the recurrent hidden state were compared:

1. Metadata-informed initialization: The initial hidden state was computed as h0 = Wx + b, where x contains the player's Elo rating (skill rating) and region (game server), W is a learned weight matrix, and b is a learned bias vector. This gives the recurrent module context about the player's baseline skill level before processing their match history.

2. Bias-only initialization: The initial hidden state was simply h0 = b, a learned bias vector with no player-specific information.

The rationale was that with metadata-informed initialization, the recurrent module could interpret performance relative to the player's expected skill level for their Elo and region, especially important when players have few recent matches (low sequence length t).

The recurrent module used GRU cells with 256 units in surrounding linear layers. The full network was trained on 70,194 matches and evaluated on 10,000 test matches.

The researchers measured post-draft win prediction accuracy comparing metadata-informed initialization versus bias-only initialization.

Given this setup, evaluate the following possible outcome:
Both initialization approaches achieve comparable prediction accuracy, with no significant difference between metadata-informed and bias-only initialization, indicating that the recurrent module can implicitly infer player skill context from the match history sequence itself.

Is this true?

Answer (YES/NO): NO